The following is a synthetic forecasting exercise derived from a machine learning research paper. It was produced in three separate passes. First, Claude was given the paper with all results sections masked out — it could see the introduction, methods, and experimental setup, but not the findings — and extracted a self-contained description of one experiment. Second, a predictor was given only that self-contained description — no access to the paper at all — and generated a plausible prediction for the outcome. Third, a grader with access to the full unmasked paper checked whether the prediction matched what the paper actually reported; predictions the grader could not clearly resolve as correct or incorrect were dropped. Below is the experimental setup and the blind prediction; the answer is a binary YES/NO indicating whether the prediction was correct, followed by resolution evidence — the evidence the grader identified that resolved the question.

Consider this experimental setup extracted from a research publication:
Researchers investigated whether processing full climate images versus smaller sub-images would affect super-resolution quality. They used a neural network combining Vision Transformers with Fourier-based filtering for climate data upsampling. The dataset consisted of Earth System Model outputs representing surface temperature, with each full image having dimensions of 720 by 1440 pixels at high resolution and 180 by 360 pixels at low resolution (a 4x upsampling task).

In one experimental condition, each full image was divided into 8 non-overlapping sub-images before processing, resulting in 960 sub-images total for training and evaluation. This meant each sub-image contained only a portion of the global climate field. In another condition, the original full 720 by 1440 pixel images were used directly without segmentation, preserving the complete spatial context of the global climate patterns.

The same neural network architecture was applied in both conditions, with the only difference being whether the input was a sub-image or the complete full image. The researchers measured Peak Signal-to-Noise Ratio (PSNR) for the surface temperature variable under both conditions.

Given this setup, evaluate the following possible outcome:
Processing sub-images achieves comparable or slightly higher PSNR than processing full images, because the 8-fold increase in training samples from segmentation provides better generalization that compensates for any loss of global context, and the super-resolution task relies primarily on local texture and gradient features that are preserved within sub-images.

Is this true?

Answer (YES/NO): NO